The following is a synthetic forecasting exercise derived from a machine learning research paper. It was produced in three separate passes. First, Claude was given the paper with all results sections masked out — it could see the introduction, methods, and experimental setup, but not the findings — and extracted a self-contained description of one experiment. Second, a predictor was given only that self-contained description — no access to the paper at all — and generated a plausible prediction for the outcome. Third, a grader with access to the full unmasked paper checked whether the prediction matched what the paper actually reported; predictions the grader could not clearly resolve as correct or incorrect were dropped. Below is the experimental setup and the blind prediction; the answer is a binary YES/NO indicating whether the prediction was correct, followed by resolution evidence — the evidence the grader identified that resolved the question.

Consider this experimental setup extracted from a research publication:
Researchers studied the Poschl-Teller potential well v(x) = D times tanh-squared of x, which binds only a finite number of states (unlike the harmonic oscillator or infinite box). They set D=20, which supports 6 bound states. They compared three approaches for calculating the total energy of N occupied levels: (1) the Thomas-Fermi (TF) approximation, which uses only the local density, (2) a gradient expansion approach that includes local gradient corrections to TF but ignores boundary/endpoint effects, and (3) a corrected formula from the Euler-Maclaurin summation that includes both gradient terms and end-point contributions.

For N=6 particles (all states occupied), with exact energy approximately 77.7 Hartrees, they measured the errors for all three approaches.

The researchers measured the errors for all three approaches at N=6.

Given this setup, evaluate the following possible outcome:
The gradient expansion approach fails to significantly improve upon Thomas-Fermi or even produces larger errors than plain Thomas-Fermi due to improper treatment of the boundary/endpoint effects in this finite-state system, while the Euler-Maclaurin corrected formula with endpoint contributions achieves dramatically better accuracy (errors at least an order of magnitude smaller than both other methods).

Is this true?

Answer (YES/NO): YES